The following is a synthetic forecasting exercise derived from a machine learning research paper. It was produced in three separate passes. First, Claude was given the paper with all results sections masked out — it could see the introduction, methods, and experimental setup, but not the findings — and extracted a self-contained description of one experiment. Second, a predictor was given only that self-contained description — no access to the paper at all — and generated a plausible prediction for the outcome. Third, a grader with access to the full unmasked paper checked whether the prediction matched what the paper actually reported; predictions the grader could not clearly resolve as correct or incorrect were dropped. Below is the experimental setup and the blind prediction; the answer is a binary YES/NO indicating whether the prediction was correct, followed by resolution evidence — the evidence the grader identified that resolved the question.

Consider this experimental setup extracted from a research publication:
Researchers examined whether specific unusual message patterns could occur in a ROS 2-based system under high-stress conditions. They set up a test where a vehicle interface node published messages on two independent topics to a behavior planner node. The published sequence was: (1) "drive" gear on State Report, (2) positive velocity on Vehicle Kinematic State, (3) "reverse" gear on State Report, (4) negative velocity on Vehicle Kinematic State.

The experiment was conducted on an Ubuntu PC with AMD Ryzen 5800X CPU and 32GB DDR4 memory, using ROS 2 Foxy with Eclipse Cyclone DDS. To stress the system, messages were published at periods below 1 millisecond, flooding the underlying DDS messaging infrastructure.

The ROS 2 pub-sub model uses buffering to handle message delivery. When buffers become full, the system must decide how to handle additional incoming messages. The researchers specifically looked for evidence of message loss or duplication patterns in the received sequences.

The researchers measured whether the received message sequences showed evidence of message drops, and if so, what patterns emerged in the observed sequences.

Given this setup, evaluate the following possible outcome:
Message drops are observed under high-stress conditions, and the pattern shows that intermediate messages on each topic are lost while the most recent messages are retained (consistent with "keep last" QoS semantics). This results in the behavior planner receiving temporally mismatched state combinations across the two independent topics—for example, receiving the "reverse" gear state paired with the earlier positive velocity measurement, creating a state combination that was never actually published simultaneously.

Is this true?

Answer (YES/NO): NO